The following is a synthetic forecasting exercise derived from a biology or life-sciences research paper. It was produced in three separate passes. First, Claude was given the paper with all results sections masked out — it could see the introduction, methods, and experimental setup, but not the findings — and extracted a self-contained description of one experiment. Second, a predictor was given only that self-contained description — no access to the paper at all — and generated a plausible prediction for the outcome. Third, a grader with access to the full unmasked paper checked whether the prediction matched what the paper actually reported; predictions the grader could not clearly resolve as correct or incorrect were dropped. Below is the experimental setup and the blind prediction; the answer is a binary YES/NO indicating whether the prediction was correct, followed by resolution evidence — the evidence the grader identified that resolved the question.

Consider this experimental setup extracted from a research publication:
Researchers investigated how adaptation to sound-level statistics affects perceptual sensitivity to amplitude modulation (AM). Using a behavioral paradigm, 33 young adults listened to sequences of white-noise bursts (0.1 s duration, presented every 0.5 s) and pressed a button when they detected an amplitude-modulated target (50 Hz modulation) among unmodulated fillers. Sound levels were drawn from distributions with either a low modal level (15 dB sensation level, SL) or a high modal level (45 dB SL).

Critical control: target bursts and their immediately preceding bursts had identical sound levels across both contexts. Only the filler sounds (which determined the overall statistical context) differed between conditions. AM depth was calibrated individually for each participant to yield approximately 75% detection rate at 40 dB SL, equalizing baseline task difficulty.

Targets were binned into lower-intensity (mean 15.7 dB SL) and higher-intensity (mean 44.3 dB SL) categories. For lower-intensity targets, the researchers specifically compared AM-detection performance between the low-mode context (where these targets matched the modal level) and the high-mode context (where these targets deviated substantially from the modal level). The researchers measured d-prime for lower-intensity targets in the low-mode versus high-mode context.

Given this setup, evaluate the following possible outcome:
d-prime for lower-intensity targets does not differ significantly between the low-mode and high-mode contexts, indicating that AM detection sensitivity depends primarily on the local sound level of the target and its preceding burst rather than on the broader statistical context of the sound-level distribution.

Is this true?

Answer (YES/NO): NO